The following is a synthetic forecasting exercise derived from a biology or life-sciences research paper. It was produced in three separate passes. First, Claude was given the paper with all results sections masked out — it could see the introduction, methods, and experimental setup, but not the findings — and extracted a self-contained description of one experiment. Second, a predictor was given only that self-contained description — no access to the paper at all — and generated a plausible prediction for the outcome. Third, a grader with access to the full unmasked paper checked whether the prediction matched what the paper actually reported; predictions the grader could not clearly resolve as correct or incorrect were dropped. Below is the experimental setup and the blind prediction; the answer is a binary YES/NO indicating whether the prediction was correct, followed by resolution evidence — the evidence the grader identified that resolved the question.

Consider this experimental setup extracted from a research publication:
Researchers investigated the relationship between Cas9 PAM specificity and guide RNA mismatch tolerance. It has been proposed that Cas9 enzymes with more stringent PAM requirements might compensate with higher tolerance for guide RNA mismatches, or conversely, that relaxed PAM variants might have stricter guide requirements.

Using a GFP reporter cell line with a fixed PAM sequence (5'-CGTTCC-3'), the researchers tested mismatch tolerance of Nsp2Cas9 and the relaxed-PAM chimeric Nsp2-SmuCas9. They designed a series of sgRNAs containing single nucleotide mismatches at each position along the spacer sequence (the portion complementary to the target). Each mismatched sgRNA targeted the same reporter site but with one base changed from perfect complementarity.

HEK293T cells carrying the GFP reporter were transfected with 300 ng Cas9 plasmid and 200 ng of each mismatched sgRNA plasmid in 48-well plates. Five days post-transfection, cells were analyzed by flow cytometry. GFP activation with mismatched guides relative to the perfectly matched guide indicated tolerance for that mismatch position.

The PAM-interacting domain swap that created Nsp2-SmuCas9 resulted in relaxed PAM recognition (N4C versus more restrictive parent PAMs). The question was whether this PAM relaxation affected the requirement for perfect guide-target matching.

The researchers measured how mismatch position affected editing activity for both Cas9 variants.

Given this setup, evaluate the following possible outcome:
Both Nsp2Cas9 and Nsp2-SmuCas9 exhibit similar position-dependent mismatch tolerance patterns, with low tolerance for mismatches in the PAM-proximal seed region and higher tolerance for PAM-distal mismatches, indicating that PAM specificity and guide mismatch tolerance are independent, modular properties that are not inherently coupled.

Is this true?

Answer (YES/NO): NO